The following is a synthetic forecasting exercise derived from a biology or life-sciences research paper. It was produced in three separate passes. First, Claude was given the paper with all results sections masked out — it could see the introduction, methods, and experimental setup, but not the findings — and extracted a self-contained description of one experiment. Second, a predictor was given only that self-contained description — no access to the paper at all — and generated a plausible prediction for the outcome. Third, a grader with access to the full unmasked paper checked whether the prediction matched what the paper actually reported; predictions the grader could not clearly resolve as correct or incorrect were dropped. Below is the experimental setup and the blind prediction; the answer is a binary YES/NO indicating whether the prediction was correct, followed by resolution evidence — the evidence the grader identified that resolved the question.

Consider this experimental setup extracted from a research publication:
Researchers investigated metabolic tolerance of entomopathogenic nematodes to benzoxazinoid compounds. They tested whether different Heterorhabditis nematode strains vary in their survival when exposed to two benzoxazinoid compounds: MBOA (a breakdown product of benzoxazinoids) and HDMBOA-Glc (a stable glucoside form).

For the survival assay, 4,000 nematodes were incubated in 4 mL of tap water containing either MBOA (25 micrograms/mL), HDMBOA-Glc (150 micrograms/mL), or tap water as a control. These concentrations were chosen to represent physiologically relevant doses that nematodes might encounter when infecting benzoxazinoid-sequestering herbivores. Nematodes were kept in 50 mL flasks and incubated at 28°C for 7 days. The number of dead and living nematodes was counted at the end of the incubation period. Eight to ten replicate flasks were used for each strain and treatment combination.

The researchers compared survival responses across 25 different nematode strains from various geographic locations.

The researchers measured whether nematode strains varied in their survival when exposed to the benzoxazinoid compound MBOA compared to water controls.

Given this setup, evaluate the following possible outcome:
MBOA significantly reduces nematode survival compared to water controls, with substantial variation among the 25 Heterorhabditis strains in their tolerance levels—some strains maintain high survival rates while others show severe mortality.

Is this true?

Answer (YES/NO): NO